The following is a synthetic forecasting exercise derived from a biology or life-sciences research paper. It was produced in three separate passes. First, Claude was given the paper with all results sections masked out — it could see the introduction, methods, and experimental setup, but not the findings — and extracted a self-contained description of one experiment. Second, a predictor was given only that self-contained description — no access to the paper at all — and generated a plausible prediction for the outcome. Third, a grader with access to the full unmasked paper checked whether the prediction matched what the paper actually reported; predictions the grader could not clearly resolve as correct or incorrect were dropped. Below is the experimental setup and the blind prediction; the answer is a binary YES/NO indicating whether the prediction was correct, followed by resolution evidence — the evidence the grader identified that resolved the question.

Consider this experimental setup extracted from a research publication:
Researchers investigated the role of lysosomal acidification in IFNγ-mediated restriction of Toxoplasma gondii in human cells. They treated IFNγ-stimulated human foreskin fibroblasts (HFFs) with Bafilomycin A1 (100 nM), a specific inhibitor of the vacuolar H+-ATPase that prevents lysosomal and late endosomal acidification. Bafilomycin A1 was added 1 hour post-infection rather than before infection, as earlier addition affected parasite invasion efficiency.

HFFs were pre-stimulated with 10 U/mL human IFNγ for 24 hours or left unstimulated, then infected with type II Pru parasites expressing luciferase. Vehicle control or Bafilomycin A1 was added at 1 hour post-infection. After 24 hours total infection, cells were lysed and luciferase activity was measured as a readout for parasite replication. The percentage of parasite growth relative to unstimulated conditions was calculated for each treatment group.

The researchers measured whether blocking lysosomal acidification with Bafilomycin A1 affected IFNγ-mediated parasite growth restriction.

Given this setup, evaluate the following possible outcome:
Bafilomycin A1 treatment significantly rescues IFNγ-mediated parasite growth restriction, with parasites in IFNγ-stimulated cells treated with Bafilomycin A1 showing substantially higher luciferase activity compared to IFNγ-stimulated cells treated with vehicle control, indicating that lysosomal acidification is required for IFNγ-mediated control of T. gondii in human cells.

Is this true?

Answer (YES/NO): YES